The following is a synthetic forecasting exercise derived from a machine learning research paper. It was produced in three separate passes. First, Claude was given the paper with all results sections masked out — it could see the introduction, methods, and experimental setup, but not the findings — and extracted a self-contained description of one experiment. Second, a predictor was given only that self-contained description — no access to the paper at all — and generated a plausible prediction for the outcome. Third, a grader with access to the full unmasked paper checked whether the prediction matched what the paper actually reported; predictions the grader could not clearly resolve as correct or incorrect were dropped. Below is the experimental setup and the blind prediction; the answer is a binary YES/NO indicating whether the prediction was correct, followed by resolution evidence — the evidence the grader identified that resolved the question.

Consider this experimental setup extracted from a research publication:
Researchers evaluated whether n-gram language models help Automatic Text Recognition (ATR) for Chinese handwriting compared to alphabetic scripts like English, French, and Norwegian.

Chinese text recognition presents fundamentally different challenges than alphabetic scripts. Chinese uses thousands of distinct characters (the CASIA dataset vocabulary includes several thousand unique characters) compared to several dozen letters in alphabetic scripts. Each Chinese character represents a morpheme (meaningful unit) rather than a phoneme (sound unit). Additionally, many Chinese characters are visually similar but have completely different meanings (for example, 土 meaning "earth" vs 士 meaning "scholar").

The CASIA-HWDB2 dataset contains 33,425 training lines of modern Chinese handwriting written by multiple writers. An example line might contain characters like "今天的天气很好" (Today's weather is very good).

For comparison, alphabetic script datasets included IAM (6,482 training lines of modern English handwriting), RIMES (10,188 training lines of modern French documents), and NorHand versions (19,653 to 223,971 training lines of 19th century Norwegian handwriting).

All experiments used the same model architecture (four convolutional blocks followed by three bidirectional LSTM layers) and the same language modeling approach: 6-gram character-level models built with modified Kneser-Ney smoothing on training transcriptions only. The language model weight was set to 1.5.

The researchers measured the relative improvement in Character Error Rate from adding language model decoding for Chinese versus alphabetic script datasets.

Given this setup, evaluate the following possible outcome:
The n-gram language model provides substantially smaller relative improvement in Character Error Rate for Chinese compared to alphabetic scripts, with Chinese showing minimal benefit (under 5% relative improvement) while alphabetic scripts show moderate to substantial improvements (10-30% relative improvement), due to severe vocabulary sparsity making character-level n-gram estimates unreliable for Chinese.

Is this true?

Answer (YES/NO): NO